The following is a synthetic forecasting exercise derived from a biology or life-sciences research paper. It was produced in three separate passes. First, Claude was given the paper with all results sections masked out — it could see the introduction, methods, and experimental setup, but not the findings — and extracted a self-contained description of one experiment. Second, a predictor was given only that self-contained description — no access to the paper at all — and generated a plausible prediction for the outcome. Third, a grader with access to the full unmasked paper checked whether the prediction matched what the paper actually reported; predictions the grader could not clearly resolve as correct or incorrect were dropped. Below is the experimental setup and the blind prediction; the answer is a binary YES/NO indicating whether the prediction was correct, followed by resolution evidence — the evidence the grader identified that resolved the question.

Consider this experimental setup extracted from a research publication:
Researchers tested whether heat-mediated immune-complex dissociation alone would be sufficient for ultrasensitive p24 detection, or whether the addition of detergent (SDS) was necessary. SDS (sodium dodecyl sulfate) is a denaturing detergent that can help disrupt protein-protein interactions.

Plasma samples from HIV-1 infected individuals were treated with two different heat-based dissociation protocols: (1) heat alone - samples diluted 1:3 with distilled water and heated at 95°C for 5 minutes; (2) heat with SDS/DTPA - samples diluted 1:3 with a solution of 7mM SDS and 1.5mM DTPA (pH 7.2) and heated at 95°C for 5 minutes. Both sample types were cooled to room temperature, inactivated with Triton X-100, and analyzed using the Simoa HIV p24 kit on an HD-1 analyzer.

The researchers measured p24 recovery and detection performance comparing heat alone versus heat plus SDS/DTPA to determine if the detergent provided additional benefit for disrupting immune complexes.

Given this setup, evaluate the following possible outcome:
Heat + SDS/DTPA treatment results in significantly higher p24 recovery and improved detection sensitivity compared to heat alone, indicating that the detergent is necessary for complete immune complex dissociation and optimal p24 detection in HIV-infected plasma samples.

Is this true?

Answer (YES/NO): NO